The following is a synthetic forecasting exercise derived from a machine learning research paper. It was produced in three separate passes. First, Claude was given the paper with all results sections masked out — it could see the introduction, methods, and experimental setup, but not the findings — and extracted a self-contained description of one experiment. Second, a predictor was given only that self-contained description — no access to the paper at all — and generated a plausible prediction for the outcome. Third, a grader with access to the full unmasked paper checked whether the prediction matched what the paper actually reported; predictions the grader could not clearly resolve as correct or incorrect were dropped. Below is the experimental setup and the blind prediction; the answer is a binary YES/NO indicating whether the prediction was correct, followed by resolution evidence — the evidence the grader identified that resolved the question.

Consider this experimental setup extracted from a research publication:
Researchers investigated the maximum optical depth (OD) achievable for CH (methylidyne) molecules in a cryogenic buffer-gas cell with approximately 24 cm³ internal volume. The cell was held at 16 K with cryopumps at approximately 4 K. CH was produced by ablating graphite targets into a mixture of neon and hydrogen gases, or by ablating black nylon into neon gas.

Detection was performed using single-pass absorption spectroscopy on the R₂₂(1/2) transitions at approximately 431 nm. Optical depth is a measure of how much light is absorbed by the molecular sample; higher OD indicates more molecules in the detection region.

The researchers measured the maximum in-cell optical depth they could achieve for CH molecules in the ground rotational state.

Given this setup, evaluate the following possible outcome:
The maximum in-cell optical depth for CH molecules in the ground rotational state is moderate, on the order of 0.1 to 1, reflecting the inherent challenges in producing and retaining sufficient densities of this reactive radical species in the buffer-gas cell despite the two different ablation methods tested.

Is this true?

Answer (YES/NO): NO